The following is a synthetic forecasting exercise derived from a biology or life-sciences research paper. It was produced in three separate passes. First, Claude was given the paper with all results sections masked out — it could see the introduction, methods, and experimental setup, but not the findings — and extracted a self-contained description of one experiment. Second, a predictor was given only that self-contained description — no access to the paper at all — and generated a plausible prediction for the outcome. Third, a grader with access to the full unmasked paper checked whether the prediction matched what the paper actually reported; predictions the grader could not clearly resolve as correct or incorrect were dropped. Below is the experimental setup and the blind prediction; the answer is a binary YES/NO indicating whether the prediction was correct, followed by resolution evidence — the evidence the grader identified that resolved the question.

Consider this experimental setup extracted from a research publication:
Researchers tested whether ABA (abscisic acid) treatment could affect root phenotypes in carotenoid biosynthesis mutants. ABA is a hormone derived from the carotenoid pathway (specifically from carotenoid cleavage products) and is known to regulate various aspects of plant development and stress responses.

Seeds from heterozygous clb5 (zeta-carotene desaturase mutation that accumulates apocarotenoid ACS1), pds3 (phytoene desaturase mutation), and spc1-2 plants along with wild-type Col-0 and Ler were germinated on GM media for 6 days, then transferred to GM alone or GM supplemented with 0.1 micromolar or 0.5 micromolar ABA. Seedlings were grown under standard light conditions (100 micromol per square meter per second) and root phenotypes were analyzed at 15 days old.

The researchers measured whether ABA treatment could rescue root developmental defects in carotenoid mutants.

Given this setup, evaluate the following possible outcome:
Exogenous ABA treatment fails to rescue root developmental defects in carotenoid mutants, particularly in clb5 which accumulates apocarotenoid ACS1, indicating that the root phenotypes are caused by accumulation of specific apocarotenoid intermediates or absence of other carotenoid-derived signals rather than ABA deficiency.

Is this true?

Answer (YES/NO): YES